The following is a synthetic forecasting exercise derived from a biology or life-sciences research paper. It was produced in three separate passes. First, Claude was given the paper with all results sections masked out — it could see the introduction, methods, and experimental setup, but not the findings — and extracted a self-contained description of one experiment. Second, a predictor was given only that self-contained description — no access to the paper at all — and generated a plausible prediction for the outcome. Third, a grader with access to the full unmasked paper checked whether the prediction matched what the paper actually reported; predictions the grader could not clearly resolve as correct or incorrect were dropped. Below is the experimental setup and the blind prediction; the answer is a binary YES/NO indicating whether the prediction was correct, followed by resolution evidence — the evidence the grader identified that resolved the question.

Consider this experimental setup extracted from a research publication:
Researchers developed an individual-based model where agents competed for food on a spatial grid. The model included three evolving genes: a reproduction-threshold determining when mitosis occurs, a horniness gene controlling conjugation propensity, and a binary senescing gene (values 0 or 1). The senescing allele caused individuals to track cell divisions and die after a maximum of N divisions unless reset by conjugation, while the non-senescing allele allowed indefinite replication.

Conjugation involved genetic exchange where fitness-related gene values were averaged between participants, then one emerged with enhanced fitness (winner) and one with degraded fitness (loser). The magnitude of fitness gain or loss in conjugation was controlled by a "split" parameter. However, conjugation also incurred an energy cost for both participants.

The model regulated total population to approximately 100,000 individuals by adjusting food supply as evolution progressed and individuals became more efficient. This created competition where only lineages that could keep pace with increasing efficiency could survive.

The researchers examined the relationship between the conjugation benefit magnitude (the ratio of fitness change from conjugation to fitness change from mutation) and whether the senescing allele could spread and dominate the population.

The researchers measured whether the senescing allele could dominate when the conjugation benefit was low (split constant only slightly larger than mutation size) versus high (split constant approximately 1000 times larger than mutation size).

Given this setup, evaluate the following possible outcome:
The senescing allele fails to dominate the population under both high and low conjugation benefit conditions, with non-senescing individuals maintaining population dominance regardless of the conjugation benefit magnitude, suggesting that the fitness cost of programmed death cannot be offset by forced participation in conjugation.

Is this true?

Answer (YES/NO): NO